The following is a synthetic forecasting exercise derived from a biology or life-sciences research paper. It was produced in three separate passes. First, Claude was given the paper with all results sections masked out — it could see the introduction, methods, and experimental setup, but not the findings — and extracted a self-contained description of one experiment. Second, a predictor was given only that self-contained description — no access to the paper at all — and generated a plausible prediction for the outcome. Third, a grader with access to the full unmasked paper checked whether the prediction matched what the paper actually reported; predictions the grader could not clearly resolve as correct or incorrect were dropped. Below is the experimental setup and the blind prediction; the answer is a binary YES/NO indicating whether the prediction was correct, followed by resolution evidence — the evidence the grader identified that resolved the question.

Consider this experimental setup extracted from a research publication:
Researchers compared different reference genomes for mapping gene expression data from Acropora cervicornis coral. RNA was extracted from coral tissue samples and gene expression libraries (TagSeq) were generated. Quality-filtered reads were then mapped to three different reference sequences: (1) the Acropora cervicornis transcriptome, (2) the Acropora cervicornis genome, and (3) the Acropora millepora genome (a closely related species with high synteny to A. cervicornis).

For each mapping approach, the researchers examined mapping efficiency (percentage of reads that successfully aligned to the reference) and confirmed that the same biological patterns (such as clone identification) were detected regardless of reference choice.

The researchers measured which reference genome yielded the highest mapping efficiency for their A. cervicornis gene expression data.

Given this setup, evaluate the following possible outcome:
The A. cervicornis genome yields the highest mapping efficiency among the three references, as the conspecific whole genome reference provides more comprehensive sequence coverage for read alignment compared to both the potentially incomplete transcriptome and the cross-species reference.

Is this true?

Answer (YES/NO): NO